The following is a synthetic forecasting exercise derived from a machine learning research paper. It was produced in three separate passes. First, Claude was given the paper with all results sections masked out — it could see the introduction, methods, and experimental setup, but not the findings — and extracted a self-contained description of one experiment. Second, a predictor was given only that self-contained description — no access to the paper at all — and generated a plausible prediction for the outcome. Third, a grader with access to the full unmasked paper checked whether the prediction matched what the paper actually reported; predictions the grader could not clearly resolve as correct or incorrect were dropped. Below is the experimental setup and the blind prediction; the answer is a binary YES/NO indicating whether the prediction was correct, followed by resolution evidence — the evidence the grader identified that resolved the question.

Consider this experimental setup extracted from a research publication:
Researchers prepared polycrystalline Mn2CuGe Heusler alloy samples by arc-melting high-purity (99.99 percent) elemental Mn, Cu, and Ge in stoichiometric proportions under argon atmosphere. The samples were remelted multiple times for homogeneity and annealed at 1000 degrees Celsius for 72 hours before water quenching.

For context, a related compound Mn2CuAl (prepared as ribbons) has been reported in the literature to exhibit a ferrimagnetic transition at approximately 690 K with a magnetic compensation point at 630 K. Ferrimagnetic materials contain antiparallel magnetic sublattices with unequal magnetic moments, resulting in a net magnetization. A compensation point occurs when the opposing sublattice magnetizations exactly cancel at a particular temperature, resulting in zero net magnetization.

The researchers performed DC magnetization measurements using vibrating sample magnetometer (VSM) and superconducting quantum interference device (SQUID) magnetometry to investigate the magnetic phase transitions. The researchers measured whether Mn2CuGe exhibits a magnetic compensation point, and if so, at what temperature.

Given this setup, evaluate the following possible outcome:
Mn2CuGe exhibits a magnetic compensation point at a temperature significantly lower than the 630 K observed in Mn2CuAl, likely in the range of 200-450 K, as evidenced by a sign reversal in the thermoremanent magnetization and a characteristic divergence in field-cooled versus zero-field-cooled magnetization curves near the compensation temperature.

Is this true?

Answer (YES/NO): NO